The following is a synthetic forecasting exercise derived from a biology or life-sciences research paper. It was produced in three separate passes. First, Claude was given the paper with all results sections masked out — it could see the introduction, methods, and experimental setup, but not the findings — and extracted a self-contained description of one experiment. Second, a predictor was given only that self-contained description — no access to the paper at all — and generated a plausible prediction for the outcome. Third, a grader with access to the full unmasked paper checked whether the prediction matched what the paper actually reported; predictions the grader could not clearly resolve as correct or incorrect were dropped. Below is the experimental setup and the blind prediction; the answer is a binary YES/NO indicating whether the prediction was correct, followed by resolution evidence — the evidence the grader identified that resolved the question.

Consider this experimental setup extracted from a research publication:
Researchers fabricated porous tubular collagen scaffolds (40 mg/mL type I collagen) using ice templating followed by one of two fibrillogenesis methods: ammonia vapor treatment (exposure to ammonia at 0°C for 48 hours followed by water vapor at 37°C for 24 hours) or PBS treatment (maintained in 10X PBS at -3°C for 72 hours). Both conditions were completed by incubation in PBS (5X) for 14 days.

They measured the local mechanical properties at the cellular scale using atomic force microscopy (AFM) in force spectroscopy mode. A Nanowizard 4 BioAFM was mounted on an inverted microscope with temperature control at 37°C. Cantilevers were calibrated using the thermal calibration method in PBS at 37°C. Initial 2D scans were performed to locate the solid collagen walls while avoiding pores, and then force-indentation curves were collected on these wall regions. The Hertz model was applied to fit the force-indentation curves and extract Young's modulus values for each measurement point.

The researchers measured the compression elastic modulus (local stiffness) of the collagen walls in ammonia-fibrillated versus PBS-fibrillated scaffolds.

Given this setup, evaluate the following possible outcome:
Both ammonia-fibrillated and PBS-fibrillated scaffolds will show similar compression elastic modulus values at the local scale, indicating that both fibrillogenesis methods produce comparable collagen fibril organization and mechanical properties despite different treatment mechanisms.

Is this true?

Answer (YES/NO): NO